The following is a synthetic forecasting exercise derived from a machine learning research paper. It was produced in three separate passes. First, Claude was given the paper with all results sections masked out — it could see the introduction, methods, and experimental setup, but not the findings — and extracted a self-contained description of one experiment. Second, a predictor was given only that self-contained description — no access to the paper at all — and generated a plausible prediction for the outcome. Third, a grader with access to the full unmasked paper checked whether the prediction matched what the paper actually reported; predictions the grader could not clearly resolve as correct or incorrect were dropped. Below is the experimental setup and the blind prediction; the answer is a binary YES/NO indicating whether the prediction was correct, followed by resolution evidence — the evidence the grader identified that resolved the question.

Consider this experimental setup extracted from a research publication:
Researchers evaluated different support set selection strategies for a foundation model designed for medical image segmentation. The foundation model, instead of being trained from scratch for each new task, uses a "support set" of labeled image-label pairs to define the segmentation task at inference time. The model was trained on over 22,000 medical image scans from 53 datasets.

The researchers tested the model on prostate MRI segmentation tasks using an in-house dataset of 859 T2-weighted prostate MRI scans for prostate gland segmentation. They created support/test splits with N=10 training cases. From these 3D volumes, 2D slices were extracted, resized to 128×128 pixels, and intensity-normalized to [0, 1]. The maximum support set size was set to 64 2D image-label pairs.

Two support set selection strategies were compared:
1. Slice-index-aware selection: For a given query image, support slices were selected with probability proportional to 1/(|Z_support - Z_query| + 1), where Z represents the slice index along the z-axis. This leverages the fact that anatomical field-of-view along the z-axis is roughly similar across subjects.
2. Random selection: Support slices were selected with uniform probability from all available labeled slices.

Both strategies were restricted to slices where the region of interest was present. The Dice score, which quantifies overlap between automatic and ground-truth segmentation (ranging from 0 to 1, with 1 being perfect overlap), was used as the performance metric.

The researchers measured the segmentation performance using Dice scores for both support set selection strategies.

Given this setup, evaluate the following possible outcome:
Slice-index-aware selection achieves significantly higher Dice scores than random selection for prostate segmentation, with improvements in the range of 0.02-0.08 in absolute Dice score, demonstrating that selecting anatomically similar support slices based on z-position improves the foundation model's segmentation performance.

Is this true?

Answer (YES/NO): NO